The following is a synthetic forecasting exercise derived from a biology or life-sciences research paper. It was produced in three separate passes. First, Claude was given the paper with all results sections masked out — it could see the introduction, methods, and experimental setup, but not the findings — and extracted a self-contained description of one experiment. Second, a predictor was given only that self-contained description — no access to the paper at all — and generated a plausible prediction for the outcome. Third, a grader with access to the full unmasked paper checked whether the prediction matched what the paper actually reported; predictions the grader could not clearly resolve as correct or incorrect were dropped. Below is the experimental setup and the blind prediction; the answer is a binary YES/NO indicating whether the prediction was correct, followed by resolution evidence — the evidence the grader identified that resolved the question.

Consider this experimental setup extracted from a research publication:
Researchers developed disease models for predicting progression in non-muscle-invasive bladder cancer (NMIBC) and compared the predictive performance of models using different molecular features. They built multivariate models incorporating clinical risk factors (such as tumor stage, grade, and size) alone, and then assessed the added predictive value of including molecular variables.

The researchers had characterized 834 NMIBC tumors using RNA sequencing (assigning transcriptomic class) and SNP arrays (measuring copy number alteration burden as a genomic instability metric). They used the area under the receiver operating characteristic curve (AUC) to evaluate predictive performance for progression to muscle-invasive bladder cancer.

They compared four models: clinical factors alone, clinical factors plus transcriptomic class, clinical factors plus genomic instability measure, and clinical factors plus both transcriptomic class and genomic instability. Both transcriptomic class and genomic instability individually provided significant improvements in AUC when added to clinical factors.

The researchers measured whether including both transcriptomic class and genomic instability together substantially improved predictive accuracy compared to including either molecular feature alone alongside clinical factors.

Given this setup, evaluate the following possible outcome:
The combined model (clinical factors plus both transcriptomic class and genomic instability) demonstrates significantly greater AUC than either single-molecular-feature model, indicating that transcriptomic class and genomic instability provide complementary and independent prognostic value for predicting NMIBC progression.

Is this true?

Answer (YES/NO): NO